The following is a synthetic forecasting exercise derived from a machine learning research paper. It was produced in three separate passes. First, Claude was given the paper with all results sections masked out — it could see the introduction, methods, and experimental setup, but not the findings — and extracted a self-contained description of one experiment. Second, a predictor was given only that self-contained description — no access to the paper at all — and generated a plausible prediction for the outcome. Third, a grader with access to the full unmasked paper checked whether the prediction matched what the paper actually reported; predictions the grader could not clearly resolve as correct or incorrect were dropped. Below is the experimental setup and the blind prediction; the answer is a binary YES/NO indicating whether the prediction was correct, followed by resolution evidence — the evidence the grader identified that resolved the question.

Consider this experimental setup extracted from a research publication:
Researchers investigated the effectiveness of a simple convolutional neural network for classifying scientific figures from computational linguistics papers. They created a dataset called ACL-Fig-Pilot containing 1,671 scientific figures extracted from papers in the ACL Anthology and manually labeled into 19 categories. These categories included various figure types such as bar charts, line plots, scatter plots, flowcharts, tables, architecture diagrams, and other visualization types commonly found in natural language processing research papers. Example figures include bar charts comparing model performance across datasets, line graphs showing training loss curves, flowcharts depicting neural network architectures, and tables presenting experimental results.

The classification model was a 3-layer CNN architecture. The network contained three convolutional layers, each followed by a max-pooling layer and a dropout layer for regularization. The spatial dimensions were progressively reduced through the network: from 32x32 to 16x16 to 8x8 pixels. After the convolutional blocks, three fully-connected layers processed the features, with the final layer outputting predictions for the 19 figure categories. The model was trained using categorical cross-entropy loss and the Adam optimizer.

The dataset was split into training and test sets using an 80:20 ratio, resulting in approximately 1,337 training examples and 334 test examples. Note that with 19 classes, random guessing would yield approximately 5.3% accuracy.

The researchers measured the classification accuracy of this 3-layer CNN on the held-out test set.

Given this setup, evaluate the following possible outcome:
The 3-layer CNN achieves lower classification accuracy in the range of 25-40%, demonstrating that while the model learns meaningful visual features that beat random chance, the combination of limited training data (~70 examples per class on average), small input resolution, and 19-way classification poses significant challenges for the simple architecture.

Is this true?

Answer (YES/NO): NO